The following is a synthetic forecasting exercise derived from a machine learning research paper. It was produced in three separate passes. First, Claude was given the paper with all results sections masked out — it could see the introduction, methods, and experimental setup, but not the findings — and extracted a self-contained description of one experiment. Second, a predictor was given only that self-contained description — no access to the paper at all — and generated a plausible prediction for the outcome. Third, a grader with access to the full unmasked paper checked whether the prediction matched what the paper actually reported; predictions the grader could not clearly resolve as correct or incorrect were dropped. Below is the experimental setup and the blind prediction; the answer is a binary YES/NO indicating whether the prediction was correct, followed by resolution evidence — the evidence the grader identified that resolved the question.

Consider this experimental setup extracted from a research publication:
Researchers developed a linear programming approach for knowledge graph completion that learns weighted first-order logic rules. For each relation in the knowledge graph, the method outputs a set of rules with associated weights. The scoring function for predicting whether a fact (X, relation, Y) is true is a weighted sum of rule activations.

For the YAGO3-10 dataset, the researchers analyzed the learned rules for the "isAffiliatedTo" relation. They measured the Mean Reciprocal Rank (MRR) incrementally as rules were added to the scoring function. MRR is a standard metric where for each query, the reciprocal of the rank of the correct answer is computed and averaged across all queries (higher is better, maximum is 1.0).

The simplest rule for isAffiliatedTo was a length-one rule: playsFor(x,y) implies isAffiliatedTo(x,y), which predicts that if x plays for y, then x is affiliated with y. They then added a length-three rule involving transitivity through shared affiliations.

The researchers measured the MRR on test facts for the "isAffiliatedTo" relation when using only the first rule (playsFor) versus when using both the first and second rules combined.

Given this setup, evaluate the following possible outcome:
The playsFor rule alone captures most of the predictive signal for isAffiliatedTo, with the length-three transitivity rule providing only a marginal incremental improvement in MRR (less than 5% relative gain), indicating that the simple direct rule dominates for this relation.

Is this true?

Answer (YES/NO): NO